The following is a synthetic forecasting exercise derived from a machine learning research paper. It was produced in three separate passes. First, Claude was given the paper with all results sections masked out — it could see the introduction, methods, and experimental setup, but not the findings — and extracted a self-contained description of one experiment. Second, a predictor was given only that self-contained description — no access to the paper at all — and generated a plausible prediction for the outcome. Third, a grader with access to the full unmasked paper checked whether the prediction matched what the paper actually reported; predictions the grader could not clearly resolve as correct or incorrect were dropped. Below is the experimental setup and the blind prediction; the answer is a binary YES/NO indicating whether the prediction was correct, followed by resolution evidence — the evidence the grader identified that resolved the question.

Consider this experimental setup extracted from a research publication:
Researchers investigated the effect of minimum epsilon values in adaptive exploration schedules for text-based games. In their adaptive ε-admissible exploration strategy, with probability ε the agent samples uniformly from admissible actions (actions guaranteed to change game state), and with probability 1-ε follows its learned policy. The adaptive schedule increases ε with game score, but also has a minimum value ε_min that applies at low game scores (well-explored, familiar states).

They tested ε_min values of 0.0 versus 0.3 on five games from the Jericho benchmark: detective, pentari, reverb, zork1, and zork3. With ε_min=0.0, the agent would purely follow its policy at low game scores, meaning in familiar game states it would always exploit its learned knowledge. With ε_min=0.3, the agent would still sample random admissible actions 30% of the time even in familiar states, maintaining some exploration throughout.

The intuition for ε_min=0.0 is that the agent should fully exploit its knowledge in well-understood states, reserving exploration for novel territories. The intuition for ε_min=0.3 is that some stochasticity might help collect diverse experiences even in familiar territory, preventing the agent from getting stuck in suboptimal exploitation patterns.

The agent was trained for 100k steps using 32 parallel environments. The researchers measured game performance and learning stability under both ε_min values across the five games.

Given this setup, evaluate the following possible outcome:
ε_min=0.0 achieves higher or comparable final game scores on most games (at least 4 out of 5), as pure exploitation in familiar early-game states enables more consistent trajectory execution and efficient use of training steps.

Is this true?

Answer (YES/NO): NO